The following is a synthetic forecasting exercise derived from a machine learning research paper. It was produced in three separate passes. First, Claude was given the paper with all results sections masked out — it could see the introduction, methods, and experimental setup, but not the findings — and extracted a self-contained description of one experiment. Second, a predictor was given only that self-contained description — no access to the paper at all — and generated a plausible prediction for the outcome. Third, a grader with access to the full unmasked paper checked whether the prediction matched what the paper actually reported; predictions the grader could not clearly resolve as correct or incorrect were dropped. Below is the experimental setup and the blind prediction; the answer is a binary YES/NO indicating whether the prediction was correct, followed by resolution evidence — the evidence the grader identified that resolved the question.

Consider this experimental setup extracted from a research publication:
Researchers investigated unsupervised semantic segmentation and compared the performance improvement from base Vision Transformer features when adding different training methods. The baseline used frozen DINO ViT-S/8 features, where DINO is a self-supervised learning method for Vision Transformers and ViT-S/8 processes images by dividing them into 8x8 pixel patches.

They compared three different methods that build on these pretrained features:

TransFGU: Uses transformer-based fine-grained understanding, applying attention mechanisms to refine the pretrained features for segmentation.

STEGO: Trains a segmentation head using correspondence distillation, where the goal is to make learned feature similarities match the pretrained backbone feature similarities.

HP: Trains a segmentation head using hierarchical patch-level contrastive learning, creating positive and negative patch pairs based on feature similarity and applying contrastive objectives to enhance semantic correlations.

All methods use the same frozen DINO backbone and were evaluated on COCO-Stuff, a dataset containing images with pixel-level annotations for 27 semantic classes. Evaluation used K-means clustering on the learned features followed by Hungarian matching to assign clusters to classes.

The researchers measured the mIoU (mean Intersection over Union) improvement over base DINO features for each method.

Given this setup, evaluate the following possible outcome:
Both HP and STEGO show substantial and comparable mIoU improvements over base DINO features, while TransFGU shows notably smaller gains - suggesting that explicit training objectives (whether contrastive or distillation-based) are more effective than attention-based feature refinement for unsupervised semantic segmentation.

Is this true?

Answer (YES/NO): YES